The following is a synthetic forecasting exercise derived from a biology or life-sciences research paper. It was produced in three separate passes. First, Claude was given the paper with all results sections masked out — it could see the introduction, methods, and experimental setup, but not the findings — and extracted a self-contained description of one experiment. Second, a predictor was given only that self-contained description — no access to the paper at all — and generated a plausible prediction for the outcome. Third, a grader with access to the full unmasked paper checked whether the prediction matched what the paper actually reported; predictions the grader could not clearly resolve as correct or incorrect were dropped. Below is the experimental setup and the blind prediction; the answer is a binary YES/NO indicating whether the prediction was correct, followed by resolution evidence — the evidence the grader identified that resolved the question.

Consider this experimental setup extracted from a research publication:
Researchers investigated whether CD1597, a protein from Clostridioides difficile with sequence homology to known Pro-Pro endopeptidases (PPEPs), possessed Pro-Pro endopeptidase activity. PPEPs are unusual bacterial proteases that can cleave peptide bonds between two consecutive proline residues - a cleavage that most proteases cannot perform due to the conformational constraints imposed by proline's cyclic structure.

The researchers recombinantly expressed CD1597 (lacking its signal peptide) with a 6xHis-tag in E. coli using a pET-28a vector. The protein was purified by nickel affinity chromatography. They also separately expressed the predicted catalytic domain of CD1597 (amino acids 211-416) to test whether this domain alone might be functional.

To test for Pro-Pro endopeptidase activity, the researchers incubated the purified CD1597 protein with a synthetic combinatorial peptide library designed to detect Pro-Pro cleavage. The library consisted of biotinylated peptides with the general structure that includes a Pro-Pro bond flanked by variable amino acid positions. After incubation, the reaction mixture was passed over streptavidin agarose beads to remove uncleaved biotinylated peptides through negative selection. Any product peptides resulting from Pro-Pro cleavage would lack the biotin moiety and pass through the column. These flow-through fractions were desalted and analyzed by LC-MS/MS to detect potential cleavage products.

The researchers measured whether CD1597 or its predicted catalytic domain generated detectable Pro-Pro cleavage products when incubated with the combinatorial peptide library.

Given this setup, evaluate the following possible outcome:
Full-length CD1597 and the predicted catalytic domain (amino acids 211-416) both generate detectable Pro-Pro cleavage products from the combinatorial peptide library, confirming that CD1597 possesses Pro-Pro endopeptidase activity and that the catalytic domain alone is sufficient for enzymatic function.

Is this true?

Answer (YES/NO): NO